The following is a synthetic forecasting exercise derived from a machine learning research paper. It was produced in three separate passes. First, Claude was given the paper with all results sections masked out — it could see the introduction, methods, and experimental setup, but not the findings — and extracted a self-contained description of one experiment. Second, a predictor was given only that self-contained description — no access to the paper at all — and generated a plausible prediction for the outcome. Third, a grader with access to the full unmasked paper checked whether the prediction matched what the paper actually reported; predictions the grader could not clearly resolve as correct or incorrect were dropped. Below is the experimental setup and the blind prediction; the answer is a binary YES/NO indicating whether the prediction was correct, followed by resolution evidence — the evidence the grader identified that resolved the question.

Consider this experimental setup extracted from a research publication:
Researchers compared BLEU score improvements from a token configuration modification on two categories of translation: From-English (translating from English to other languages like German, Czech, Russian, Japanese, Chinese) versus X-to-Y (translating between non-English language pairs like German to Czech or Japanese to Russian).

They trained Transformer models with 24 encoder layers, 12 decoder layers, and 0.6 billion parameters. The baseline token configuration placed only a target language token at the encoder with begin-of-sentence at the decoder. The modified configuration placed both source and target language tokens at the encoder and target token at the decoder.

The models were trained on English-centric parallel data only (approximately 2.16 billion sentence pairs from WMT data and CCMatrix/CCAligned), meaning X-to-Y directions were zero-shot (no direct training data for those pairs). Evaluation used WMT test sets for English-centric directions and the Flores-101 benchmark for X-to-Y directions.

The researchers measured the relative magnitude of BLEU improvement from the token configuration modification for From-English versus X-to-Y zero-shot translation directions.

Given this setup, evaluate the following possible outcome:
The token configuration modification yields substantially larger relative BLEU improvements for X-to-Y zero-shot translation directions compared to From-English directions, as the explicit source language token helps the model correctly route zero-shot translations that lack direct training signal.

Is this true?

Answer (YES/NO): NO